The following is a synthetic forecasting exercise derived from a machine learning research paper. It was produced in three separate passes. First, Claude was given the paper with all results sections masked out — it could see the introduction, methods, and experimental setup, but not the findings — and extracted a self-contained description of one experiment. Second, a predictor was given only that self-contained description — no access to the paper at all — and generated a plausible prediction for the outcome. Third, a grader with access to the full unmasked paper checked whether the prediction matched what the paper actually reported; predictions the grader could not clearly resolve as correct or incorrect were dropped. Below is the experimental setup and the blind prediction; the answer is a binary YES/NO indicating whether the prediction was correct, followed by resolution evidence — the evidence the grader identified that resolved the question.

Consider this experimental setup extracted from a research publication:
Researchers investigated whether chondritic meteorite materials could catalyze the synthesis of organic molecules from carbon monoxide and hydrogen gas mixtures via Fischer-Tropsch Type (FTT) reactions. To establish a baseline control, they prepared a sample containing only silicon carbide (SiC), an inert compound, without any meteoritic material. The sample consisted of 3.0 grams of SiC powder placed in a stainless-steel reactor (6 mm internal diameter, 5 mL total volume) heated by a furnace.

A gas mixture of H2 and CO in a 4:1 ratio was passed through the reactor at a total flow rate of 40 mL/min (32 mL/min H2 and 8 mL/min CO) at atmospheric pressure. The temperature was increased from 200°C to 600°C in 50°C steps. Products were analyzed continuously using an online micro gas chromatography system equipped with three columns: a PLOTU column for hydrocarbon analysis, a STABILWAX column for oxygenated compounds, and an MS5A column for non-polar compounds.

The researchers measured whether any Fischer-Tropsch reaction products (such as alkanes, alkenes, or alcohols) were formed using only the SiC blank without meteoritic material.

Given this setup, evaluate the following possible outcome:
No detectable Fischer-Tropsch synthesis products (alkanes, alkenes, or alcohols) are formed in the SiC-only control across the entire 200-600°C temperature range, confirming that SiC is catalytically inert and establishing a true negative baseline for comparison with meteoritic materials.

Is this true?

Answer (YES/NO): NO